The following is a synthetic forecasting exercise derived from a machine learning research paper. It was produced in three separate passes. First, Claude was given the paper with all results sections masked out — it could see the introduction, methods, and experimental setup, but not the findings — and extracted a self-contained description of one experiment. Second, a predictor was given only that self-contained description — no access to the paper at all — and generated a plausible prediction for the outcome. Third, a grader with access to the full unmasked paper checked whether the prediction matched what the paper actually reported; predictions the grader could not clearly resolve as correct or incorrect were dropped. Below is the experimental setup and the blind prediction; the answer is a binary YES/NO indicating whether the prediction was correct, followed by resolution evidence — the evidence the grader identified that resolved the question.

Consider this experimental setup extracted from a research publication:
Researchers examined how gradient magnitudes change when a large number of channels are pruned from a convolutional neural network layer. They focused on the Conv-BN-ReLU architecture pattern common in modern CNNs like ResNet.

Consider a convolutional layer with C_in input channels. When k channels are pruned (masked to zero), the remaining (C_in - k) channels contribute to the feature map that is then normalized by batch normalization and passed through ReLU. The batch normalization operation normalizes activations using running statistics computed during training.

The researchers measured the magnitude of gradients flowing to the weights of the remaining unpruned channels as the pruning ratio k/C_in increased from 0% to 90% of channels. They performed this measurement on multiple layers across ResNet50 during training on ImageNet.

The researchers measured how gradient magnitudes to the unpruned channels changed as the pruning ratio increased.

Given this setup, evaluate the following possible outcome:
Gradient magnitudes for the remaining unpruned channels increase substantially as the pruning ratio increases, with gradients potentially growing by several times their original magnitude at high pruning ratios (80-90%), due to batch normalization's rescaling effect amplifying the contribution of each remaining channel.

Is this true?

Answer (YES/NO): YES